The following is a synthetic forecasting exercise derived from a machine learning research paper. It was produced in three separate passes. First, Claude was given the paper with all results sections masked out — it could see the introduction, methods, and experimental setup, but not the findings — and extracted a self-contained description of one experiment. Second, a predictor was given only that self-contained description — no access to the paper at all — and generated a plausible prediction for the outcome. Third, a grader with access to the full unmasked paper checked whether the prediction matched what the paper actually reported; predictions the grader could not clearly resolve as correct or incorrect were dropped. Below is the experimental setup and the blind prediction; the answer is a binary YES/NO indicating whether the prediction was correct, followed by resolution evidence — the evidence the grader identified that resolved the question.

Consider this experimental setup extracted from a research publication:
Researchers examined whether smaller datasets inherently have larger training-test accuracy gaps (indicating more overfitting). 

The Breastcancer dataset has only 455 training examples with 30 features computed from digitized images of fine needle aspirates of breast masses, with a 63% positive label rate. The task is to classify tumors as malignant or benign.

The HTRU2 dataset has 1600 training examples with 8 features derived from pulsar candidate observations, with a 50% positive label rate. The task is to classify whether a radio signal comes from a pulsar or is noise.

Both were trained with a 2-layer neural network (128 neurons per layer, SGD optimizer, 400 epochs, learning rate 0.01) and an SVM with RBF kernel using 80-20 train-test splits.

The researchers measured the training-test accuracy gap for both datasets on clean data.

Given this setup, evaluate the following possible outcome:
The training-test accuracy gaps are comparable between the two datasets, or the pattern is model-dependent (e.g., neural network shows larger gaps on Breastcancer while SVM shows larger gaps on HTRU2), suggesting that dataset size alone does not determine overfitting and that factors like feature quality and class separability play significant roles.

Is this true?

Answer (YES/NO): NO